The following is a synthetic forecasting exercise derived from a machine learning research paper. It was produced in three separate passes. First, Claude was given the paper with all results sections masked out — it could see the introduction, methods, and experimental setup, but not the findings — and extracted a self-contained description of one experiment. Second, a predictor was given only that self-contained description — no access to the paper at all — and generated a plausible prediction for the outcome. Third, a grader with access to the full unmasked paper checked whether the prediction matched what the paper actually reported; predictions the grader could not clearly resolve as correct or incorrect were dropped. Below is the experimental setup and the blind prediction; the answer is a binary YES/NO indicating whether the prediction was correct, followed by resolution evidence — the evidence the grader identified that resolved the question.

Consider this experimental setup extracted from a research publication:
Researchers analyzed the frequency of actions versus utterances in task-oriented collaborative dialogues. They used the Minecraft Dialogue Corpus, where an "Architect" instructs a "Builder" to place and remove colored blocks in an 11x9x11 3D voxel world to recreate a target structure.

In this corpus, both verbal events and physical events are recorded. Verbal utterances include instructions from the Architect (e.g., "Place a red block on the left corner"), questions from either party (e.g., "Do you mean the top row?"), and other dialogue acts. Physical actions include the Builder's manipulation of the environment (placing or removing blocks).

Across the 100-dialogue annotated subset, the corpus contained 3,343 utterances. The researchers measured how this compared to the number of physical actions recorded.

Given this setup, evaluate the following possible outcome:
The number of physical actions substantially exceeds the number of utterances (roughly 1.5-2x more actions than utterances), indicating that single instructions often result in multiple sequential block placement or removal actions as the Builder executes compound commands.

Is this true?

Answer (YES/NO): YES